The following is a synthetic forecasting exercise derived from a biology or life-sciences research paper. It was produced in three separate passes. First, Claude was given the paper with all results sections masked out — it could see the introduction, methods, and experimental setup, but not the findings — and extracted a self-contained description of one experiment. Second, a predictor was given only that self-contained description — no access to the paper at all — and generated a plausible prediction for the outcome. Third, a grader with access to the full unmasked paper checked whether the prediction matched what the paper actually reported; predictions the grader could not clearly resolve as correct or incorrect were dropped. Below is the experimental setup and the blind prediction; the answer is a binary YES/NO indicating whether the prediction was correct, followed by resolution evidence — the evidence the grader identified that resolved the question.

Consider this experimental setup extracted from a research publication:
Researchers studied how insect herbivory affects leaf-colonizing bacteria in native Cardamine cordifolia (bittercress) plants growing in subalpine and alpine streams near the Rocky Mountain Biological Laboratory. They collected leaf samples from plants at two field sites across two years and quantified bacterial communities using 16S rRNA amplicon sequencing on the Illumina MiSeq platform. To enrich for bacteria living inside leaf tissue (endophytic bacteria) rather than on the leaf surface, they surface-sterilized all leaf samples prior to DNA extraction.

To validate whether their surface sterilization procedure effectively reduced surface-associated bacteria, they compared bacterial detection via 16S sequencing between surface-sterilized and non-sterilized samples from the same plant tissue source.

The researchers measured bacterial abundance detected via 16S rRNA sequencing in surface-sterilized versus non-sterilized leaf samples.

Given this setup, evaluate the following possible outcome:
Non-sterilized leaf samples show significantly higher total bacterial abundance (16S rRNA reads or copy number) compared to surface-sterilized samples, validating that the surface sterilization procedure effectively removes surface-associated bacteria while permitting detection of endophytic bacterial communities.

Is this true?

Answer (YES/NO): YES